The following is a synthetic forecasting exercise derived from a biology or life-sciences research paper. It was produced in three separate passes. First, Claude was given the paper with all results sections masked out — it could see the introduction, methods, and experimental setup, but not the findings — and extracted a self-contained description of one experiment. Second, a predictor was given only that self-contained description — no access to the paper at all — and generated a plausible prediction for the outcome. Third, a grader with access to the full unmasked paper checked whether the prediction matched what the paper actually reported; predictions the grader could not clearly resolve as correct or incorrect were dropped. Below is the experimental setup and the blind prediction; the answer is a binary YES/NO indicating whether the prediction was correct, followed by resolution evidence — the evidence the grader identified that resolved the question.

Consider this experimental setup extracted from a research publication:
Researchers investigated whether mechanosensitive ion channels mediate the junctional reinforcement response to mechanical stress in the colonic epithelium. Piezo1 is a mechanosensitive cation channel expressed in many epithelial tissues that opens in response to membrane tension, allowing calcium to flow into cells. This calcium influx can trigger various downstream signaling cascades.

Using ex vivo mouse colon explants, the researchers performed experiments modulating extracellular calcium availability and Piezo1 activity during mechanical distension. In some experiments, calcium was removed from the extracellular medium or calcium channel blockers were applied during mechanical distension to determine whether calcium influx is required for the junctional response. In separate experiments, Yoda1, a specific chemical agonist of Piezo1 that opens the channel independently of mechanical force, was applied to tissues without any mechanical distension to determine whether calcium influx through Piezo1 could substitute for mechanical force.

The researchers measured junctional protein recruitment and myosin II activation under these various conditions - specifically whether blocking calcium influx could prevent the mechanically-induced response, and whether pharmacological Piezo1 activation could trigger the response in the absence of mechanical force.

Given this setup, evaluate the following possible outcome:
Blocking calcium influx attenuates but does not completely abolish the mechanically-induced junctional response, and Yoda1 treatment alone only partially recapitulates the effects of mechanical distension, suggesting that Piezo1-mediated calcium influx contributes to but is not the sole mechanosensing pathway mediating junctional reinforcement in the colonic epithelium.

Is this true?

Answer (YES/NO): NO